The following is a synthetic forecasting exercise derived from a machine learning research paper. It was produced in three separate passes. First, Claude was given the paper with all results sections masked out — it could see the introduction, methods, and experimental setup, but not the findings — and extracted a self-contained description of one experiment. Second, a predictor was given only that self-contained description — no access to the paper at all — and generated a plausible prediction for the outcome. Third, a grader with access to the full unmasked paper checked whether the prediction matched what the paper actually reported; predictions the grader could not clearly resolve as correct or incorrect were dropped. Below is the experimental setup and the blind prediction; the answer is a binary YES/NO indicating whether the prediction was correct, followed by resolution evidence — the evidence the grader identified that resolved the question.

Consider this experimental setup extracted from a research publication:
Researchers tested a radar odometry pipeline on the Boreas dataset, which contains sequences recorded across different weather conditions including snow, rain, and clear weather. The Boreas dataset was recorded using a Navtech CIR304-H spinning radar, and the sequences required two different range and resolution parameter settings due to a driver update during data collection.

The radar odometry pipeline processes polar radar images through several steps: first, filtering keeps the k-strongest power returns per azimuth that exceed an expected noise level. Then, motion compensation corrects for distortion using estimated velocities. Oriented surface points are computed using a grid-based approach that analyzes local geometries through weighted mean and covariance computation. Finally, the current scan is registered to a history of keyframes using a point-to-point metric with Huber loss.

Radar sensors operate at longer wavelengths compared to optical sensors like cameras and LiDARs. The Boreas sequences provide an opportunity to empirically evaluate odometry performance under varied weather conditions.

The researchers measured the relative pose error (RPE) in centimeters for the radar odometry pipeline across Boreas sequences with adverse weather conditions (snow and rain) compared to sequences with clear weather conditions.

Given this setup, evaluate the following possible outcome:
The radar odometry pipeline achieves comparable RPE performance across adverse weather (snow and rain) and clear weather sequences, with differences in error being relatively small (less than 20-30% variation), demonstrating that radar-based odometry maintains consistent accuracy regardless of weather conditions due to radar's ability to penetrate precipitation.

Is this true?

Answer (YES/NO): YES